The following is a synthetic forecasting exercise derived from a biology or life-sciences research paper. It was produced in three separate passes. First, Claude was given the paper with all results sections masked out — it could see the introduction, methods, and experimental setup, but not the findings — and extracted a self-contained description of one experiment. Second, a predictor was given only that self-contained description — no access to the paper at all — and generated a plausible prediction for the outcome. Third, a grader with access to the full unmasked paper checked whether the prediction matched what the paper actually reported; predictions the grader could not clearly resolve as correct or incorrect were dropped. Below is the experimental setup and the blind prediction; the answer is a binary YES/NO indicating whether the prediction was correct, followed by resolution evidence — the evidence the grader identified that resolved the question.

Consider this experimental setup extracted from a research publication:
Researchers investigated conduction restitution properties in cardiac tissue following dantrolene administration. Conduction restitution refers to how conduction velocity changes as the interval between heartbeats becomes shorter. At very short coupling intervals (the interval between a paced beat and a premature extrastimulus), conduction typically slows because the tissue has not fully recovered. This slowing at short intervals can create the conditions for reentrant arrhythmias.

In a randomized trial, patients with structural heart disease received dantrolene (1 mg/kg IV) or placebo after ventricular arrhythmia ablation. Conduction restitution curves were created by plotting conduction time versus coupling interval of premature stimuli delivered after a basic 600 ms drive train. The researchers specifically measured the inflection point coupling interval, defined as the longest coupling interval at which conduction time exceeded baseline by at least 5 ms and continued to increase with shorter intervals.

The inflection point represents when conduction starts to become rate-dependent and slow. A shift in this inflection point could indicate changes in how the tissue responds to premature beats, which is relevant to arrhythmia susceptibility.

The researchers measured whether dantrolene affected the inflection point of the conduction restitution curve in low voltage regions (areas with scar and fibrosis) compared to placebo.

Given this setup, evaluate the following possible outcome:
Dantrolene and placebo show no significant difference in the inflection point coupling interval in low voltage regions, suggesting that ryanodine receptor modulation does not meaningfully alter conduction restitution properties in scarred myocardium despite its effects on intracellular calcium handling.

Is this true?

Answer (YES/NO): YES